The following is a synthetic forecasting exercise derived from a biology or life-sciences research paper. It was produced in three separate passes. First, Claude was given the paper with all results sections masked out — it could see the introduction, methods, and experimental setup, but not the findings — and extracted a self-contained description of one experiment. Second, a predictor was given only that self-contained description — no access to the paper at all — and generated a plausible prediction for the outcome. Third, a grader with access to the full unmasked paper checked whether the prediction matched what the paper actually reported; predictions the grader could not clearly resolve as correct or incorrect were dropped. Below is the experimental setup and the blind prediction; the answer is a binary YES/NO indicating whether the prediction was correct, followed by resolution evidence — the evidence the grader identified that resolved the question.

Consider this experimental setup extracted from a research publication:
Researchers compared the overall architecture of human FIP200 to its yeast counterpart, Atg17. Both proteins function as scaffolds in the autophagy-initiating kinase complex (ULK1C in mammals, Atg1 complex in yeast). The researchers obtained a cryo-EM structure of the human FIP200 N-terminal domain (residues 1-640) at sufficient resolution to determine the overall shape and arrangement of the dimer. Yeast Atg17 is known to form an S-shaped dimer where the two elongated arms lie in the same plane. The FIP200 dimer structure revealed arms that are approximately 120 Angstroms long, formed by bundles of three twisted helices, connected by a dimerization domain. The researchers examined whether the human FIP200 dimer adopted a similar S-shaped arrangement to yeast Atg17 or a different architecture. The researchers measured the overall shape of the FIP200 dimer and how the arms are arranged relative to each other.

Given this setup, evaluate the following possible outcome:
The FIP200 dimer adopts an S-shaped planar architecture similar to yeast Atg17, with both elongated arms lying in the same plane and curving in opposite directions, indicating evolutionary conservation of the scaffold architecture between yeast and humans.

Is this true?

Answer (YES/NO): NO